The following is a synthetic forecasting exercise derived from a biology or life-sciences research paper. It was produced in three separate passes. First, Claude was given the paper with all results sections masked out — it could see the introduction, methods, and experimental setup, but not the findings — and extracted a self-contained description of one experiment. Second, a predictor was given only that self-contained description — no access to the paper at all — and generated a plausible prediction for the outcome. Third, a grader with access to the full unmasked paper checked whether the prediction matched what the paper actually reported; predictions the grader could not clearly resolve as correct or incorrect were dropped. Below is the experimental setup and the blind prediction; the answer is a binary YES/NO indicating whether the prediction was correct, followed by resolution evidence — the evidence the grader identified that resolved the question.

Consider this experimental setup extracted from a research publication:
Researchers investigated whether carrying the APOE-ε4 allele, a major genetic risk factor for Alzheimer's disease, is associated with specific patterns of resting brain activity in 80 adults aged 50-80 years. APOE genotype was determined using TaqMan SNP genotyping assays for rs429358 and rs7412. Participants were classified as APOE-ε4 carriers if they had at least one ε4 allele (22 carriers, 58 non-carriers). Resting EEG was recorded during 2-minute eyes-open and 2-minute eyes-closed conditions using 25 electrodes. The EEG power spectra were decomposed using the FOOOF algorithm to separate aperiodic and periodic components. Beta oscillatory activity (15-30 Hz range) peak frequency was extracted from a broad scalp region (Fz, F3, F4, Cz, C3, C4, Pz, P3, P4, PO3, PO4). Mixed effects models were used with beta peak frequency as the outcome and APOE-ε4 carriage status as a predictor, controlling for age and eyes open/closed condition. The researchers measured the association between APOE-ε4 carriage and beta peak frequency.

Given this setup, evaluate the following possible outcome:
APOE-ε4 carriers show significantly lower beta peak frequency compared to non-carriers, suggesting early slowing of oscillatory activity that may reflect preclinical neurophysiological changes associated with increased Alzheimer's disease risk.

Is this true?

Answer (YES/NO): YES